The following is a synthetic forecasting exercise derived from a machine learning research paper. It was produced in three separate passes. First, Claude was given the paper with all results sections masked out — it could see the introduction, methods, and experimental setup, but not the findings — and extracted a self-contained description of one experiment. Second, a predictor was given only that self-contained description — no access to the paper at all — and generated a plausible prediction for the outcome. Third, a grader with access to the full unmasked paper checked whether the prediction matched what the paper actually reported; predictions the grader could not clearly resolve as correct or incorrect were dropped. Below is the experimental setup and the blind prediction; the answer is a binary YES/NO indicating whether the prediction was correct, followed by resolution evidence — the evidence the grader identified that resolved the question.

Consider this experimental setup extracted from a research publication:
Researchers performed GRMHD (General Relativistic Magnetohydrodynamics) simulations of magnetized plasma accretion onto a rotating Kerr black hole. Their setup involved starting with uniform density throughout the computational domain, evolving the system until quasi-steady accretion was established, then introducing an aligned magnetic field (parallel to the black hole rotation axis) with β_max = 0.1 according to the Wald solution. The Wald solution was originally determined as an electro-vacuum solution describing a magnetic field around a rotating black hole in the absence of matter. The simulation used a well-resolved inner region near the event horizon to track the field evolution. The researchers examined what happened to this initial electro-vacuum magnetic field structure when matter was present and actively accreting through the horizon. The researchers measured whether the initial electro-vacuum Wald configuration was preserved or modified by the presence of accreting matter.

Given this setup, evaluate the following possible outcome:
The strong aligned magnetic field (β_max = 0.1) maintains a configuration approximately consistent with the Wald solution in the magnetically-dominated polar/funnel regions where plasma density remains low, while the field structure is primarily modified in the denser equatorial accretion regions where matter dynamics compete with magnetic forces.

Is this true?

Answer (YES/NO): NO